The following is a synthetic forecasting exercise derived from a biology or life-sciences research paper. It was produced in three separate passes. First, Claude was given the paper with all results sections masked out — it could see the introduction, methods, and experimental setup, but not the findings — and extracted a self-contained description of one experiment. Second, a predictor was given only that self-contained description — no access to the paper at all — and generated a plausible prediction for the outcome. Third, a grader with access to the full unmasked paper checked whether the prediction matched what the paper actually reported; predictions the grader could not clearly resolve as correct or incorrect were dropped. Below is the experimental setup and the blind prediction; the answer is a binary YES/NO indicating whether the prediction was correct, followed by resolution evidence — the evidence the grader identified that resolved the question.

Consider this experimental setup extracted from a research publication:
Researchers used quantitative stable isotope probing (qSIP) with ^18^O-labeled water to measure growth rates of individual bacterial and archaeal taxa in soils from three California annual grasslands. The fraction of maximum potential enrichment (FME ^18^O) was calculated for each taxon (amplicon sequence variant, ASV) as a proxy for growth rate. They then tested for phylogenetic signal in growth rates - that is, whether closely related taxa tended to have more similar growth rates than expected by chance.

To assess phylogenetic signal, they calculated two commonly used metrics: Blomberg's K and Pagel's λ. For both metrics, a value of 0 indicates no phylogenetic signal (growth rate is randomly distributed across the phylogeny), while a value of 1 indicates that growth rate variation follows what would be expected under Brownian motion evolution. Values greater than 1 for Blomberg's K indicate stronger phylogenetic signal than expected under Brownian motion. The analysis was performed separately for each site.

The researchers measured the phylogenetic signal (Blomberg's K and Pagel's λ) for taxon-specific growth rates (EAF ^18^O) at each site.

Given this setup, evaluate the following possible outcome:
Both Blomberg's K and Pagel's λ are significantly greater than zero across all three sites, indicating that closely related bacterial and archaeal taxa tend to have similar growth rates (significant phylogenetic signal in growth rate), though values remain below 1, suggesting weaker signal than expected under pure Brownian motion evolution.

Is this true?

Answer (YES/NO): YES